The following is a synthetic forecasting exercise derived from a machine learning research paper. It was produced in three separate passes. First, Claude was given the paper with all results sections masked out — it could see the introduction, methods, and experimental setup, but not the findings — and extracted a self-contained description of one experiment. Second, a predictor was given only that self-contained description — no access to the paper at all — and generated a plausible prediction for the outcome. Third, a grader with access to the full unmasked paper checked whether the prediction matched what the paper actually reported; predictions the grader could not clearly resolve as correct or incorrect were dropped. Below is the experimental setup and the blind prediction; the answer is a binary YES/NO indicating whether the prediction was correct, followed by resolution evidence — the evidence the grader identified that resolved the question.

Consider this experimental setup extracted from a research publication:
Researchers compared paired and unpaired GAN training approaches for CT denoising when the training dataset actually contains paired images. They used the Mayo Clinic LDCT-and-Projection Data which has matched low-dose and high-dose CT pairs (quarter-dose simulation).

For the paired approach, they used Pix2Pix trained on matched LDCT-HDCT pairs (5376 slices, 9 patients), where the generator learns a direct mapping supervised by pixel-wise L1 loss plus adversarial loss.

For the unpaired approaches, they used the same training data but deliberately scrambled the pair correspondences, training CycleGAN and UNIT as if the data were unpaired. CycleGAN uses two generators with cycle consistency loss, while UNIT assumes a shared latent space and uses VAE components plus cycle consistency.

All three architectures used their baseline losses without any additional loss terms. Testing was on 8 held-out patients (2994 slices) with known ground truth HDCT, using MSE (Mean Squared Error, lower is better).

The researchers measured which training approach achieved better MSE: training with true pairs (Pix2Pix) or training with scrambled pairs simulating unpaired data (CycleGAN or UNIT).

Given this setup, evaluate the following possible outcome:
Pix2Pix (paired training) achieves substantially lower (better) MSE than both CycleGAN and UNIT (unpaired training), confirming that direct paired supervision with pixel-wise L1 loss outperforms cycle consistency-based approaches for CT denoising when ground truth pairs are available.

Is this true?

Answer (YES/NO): NO